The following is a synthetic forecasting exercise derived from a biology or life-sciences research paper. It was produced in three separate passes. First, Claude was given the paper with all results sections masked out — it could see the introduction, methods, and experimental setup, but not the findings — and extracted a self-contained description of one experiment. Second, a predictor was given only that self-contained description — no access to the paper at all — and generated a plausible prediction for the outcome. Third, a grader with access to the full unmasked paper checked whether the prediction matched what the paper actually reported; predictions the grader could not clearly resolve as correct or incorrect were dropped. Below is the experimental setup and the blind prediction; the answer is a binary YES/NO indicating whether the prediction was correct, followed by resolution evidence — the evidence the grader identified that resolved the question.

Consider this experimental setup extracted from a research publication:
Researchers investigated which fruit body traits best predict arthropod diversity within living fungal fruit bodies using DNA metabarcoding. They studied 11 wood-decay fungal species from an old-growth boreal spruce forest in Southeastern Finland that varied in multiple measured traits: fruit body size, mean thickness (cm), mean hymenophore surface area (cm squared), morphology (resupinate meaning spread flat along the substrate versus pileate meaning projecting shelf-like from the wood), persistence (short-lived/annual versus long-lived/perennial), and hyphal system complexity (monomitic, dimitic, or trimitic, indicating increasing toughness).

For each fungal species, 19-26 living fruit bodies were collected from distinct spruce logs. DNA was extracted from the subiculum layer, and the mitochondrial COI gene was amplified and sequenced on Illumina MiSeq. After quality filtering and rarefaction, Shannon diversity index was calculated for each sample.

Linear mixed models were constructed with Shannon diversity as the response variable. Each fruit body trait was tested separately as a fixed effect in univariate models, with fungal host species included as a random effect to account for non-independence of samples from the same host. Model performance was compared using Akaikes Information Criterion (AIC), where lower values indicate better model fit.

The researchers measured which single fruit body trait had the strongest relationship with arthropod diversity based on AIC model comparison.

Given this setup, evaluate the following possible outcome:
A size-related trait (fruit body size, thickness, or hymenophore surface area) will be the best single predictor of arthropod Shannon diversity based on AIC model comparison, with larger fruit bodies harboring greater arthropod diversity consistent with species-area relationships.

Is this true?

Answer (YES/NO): NO